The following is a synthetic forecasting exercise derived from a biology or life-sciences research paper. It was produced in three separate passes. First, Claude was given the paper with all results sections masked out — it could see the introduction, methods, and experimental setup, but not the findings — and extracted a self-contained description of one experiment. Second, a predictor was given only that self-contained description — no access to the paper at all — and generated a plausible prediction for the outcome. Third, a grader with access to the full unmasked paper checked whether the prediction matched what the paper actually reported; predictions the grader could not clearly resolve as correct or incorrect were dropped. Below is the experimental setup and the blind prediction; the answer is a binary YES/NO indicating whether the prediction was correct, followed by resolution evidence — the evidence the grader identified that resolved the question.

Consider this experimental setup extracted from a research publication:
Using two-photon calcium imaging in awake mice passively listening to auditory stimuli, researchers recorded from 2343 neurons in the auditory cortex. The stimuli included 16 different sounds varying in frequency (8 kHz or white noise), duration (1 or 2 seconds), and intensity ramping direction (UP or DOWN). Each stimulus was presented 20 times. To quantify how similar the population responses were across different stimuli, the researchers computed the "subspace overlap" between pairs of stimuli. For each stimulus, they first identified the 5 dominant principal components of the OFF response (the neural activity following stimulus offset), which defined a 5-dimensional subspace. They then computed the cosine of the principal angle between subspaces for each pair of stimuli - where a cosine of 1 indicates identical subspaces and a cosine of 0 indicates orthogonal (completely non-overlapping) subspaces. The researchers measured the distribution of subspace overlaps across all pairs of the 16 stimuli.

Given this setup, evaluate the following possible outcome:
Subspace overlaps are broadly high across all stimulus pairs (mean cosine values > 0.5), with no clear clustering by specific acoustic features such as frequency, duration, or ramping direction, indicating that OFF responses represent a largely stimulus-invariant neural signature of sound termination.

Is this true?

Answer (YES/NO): NO